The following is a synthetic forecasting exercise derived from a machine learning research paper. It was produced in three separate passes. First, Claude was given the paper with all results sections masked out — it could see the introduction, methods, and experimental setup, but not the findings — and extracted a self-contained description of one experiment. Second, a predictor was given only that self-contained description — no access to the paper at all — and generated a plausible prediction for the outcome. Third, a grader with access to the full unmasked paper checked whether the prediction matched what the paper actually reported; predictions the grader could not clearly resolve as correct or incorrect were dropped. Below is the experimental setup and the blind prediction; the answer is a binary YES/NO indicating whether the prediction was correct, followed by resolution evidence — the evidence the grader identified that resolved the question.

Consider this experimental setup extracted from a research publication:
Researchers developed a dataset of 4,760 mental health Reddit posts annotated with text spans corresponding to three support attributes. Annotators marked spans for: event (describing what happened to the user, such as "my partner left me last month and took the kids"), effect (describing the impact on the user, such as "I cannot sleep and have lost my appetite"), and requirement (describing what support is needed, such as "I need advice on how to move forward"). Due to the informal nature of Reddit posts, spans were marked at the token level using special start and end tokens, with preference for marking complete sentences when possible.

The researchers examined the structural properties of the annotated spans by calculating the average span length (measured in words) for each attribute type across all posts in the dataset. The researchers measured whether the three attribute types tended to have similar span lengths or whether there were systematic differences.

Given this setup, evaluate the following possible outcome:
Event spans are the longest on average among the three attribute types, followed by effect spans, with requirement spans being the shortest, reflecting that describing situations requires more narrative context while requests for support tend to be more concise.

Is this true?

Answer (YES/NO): YES